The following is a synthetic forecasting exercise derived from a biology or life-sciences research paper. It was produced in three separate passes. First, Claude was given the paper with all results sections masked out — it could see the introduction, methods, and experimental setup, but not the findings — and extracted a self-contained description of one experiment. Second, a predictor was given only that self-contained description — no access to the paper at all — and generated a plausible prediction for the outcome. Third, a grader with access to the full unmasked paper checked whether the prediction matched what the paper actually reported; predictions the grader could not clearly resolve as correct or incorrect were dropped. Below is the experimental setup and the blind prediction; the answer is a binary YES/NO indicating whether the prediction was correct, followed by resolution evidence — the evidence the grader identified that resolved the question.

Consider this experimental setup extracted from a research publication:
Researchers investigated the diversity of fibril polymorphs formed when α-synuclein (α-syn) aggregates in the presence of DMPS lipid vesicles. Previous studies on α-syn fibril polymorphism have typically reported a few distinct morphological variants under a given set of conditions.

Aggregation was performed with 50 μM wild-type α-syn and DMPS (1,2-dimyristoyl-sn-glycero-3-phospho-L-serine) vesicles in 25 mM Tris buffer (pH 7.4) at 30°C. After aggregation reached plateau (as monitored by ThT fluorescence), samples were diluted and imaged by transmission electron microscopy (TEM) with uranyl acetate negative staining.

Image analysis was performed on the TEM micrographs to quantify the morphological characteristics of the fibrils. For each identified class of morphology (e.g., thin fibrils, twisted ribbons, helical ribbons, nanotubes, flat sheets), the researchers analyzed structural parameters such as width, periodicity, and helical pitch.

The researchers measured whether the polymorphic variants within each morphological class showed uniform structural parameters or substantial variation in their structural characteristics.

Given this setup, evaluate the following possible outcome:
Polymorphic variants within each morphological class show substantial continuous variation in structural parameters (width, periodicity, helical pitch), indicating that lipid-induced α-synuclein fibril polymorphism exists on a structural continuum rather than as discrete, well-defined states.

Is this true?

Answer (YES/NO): YES